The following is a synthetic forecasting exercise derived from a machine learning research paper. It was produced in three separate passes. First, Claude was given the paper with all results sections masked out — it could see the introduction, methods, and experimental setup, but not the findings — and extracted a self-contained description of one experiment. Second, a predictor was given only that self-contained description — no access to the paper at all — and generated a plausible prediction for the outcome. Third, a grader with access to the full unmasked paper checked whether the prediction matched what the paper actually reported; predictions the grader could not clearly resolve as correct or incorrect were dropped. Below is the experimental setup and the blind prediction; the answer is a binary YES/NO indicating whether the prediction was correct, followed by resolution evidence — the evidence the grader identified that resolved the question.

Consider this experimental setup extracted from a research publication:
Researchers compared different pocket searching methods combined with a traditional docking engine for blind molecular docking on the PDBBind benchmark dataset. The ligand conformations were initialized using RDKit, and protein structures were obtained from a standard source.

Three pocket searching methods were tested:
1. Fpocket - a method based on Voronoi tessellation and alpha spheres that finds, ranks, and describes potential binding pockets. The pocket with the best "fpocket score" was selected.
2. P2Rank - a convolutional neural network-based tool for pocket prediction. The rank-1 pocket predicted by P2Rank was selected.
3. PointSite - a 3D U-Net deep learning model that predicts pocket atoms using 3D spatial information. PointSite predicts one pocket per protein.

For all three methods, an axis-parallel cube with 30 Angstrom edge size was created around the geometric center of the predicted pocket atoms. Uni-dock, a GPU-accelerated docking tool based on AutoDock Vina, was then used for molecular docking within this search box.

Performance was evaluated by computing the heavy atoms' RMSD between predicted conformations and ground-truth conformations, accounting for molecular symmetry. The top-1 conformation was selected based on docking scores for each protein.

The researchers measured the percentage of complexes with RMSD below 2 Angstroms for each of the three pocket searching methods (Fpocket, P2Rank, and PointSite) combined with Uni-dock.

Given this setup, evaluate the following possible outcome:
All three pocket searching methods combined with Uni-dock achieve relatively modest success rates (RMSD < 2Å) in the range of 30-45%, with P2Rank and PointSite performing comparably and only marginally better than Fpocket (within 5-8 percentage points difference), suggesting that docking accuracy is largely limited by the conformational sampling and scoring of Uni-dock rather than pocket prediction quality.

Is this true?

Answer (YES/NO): NO